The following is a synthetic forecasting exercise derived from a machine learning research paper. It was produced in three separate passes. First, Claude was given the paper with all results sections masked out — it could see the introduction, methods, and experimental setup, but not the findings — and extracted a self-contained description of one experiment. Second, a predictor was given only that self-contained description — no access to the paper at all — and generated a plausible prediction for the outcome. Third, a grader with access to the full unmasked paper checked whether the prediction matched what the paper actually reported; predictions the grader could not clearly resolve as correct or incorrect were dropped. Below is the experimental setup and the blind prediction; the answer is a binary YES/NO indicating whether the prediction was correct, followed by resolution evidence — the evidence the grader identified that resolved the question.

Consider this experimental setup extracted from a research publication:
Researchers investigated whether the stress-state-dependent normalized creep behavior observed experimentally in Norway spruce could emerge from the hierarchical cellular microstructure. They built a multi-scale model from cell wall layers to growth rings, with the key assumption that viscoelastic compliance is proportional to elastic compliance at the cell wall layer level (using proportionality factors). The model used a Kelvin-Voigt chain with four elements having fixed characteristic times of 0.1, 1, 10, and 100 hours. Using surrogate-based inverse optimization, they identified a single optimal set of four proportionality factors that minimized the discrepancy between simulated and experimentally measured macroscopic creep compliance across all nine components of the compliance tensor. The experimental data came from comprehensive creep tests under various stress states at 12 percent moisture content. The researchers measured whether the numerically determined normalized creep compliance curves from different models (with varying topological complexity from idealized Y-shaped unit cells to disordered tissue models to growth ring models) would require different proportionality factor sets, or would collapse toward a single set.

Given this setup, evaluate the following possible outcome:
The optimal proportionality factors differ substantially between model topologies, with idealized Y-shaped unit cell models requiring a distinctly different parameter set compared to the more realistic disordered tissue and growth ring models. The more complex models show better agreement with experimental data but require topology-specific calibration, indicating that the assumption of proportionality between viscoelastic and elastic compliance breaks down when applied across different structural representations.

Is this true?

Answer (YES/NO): NO